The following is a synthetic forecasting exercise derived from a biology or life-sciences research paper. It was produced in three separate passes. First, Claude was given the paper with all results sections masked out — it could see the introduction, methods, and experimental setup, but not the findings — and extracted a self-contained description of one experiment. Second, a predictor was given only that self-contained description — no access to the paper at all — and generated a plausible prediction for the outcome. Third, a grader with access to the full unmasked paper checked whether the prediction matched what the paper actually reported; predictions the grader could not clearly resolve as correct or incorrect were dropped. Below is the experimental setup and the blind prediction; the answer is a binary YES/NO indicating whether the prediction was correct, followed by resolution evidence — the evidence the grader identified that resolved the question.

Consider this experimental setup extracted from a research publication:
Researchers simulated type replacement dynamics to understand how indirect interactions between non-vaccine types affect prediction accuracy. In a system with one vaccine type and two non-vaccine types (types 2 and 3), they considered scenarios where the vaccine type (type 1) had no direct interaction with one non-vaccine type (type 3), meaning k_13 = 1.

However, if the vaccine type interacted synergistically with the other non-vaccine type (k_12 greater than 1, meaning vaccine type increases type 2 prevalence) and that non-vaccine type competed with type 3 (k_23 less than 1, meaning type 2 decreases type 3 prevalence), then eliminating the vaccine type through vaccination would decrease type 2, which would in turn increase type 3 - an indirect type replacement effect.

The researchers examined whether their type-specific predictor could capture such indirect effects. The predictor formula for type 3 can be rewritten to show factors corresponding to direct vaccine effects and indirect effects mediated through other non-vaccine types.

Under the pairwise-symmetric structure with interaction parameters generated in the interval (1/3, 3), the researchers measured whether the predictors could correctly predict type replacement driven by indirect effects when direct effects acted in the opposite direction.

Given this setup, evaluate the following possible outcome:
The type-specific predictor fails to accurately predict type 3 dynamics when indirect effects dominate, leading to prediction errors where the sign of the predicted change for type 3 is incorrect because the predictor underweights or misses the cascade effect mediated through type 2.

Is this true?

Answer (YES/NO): NO